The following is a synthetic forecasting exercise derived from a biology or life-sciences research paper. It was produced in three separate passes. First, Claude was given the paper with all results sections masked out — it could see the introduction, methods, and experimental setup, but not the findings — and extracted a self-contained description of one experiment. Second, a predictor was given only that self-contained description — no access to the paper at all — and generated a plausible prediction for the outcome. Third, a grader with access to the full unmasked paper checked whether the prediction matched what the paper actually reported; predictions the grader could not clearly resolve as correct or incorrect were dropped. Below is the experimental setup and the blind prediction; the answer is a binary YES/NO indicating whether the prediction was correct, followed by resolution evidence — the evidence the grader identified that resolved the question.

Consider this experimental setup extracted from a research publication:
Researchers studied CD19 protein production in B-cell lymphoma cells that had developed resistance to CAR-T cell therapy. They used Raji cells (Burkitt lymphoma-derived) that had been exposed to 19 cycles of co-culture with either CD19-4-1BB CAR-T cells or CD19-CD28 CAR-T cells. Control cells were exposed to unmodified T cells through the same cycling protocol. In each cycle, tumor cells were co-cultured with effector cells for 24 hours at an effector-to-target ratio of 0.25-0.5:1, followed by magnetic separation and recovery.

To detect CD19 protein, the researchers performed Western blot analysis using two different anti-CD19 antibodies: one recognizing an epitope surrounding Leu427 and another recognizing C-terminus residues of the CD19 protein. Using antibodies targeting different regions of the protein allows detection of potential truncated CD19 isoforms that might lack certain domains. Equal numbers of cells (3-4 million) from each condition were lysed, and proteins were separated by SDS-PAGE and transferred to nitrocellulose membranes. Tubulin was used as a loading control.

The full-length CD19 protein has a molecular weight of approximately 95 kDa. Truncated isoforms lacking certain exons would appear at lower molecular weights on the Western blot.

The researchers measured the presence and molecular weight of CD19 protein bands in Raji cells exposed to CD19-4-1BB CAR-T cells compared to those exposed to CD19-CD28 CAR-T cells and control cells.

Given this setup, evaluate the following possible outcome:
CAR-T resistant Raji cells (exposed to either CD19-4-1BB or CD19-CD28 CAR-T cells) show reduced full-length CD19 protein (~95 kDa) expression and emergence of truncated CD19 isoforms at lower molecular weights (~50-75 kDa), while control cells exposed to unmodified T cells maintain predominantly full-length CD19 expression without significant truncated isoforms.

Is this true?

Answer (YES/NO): NO